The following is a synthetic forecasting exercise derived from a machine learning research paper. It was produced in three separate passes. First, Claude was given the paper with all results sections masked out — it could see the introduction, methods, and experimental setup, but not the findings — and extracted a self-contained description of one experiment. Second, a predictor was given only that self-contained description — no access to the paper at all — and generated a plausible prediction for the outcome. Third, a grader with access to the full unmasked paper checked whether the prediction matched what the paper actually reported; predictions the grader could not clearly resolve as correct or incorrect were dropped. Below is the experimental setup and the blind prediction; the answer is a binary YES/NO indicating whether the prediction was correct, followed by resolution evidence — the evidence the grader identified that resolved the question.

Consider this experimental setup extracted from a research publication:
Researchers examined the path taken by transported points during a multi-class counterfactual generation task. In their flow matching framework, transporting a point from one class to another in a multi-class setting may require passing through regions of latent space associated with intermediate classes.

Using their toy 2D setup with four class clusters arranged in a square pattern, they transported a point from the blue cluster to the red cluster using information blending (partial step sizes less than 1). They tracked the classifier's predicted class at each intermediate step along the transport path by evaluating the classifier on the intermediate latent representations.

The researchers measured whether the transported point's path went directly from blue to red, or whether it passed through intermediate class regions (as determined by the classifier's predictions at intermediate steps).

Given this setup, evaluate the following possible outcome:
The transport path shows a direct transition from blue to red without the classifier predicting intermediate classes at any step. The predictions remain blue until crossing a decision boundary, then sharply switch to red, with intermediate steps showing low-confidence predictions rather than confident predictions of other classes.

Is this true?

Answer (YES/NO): NO